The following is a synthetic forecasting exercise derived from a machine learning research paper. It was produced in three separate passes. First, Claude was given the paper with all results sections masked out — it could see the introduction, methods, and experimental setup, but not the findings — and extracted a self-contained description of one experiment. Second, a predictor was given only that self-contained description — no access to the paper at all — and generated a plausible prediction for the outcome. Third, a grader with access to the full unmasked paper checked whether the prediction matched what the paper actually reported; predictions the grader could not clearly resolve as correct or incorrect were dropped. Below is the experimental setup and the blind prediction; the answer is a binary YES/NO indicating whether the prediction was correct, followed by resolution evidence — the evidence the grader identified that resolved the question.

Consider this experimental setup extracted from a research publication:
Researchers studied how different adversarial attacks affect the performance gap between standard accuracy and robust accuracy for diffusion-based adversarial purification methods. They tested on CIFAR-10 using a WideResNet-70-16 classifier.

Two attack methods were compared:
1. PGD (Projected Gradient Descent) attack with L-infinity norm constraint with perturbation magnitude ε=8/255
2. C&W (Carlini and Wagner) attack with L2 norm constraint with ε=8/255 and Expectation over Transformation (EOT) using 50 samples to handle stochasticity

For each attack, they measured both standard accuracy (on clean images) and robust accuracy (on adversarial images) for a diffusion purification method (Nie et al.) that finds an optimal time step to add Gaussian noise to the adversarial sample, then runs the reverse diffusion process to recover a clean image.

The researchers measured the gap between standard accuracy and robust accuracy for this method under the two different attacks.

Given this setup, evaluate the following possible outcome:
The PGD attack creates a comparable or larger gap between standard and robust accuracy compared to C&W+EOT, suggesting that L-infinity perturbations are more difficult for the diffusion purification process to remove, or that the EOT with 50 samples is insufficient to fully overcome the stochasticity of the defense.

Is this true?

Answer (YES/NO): NO